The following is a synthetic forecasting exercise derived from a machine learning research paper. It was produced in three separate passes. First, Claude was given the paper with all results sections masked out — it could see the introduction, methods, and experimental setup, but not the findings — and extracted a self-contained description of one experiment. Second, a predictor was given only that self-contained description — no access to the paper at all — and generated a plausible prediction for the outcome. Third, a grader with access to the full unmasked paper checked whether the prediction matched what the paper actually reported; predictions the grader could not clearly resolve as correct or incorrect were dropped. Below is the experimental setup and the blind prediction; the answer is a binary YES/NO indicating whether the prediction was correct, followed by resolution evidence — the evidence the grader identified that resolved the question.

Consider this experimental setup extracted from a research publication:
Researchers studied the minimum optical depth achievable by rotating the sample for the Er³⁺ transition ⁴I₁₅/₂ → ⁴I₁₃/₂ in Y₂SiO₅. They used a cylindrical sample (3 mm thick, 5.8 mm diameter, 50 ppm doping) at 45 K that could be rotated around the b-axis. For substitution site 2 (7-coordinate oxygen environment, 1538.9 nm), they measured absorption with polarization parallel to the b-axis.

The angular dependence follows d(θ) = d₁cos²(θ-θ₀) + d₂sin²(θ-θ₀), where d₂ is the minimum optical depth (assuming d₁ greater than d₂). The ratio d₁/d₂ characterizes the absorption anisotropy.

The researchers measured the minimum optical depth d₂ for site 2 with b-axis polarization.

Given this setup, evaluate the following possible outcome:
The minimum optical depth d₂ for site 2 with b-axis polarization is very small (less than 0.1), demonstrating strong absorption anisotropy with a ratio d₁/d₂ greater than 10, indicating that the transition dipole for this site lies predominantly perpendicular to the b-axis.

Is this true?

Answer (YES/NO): YES